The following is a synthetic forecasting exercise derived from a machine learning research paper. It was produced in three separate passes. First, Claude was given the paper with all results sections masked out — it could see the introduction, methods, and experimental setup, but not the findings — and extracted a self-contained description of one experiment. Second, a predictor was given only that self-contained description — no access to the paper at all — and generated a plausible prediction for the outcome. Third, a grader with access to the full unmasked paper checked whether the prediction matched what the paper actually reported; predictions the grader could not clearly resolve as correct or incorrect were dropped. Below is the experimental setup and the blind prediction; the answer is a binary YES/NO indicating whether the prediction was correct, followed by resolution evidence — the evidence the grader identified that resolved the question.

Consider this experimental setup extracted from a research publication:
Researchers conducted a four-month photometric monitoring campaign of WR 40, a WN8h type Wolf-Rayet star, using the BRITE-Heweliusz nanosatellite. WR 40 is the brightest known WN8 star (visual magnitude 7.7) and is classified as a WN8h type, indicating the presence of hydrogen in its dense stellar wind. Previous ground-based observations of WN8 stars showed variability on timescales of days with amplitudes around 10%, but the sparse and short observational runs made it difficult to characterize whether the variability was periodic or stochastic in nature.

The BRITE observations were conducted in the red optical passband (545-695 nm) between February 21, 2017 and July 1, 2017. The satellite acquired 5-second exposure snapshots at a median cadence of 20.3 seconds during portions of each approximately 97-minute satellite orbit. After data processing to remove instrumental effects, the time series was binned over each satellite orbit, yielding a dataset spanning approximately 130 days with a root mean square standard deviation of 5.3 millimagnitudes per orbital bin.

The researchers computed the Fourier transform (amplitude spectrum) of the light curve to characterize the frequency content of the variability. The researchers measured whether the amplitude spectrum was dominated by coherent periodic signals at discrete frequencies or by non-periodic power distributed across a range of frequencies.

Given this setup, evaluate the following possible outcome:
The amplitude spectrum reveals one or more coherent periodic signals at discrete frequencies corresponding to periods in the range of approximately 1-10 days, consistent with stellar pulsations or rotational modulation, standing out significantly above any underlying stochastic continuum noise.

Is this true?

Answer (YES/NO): NO